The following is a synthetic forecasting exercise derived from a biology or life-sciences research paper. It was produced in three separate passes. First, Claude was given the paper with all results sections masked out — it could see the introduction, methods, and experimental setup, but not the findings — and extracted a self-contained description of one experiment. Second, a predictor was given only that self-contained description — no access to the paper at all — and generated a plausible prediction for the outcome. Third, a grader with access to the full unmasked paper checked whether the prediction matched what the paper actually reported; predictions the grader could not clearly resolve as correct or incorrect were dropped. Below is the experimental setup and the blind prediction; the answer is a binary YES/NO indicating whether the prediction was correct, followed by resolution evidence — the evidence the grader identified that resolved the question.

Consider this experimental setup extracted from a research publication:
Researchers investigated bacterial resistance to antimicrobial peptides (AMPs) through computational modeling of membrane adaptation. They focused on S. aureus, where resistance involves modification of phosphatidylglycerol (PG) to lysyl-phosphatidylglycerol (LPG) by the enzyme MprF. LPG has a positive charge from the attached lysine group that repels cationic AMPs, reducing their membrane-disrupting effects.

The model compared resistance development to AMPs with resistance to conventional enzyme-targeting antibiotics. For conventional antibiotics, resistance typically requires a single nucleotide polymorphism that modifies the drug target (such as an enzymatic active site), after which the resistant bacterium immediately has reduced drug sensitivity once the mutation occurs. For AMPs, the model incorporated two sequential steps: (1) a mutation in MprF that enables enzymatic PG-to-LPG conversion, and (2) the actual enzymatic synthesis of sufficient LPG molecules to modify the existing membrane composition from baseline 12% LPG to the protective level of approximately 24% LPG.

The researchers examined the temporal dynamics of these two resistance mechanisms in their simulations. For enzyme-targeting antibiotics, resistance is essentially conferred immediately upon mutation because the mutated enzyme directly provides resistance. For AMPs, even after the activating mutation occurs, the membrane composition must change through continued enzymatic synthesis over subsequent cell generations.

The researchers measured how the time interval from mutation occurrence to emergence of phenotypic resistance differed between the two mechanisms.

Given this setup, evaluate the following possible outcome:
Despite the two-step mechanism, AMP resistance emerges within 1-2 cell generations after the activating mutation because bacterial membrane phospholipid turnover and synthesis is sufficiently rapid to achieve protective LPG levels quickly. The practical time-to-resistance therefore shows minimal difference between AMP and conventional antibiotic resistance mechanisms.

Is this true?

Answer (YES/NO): NO